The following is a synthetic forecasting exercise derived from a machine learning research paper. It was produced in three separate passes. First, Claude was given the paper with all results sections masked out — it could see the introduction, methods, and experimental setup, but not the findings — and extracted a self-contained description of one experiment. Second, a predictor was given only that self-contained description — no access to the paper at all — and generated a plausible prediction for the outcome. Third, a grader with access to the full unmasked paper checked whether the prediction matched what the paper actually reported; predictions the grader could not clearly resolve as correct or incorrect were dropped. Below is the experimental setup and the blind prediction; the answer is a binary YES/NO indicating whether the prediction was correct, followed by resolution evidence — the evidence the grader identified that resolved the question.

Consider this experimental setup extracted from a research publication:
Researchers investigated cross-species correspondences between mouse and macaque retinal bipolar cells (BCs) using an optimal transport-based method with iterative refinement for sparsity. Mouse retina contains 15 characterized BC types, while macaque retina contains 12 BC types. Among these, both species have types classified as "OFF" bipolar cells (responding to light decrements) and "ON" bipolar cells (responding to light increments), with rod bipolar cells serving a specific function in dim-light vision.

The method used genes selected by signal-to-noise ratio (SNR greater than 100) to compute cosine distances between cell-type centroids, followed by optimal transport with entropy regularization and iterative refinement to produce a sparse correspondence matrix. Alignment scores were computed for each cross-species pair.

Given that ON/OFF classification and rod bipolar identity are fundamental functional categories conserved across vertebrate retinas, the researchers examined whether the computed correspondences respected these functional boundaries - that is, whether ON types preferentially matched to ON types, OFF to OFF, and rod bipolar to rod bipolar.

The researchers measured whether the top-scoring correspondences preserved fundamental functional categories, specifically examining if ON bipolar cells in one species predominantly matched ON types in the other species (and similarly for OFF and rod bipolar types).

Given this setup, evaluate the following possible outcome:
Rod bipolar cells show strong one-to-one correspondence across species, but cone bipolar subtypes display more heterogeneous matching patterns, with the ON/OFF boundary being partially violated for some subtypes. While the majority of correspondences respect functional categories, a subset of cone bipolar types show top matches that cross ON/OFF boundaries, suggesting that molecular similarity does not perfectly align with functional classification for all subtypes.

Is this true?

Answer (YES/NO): NO